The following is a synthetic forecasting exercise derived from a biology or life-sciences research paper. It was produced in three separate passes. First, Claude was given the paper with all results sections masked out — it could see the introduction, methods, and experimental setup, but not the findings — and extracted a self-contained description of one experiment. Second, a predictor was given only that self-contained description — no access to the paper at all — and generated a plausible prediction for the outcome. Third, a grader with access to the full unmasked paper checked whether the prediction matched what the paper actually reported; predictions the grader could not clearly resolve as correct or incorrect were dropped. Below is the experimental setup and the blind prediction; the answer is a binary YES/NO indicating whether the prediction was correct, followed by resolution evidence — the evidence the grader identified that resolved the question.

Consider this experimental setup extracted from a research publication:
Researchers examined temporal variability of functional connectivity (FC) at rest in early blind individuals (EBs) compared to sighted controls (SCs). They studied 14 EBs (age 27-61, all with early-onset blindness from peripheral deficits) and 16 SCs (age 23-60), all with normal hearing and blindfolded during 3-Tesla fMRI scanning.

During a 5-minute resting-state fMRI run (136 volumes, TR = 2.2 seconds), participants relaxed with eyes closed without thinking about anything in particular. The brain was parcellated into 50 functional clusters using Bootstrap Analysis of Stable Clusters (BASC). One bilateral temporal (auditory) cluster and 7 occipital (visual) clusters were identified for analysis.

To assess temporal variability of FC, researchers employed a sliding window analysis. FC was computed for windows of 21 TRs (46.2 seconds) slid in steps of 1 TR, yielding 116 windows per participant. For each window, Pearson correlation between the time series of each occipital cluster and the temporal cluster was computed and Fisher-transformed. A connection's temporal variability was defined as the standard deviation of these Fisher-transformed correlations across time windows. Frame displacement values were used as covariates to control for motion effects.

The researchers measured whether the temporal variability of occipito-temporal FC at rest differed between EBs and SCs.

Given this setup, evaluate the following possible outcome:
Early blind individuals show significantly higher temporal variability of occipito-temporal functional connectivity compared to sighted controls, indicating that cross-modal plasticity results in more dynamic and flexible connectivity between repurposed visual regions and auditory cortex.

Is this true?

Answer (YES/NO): YES